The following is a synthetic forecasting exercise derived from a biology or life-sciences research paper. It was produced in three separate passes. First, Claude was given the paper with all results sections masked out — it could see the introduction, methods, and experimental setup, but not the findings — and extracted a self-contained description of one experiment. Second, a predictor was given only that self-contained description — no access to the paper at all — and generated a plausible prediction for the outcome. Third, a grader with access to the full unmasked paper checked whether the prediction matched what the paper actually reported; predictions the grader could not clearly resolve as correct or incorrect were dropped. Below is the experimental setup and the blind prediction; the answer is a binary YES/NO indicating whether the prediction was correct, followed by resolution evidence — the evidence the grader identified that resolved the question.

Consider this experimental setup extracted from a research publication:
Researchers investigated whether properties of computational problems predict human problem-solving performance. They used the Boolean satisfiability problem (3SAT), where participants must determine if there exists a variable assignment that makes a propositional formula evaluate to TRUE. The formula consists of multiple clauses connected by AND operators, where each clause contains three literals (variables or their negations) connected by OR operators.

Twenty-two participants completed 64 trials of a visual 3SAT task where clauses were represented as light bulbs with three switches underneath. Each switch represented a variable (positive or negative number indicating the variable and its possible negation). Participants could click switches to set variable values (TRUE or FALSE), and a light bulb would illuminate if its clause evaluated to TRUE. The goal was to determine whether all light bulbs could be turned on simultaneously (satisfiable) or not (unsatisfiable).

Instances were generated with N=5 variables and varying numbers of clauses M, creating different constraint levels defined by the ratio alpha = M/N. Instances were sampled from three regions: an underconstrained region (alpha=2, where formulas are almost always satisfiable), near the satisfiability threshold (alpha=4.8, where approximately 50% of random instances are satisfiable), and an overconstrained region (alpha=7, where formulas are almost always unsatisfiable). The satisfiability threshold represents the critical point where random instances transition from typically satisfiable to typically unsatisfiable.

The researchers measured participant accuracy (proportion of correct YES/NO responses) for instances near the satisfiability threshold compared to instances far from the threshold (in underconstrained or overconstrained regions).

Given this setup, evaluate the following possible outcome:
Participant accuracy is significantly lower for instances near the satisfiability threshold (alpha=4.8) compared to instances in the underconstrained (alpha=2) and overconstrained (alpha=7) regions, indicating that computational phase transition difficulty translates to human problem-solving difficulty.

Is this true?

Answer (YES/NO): YES